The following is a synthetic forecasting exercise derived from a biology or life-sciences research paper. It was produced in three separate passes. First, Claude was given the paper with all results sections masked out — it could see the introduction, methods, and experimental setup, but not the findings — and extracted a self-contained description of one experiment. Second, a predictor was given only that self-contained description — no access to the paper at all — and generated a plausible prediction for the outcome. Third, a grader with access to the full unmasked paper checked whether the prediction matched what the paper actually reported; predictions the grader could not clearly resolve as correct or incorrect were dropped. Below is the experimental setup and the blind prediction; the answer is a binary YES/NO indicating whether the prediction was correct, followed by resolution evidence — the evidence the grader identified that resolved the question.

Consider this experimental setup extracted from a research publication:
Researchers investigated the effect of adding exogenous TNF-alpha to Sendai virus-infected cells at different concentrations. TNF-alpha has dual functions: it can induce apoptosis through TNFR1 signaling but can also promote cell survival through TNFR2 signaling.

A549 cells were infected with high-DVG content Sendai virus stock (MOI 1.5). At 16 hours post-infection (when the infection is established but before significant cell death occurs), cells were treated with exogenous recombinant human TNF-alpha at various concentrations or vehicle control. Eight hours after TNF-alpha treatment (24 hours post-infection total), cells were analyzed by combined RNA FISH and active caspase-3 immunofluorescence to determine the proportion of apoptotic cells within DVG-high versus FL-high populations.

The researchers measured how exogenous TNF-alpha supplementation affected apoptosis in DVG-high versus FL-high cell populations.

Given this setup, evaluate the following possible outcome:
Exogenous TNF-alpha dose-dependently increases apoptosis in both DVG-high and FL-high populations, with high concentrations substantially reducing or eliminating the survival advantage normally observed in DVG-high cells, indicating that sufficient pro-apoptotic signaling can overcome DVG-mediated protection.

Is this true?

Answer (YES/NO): NO